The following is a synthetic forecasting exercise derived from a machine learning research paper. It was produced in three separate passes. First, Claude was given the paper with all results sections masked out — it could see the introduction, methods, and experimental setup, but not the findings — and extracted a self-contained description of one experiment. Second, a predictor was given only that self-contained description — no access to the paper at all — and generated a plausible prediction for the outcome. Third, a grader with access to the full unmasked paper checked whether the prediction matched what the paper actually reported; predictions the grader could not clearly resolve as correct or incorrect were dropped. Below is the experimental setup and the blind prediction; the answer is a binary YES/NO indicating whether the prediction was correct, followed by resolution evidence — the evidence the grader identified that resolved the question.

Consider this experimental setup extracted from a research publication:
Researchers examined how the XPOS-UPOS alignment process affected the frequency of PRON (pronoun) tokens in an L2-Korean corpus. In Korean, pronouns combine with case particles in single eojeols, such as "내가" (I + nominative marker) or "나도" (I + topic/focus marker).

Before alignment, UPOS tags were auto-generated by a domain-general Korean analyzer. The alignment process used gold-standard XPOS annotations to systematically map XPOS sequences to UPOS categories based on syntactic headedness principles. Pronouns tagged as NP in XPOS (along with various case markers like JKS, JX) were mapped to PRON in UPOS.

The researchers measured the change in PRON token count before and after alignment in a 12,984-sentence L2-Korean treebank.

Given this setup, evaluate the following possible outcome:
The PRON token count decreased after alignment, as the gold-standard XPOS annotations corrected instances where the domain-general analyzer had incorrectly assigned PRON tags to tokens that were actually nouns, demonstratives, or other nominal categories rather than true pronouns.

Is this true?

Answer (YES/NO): NO